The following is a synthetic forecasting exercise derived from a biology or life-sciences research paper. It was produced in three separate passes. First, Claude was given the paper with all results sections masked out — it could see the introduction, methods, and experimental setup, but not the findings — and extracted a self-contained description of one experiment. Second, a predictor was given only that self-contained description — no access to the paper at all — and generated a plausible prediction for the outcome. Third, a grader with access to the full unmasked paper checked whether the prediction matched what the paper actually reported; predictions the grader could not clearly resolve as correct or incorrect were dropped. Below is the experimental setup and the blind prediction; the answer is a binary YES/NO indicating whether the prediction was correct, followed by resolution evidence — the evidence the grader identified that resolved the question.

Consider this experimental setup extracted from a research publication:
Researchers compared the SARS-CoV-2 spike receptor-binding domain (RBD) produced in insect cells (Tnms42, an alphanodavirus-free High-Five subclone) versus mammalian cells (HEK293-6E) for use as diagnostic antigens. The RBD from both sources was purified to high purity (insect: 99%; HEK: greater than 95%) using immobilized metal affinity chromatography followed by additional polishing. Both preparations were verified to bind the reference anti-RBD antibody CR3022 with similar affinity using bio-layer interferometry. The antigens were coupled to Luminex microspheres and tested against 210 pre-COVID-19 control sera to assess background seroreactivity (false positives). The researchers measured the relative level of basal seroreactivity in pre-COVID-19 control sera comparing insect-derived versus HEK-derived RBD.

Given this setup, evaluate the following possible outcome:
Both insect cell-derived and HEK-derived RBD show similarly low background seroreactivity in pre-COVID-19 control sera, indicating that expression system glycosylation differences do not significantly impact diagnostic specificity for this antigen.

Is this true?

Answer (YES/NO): NO